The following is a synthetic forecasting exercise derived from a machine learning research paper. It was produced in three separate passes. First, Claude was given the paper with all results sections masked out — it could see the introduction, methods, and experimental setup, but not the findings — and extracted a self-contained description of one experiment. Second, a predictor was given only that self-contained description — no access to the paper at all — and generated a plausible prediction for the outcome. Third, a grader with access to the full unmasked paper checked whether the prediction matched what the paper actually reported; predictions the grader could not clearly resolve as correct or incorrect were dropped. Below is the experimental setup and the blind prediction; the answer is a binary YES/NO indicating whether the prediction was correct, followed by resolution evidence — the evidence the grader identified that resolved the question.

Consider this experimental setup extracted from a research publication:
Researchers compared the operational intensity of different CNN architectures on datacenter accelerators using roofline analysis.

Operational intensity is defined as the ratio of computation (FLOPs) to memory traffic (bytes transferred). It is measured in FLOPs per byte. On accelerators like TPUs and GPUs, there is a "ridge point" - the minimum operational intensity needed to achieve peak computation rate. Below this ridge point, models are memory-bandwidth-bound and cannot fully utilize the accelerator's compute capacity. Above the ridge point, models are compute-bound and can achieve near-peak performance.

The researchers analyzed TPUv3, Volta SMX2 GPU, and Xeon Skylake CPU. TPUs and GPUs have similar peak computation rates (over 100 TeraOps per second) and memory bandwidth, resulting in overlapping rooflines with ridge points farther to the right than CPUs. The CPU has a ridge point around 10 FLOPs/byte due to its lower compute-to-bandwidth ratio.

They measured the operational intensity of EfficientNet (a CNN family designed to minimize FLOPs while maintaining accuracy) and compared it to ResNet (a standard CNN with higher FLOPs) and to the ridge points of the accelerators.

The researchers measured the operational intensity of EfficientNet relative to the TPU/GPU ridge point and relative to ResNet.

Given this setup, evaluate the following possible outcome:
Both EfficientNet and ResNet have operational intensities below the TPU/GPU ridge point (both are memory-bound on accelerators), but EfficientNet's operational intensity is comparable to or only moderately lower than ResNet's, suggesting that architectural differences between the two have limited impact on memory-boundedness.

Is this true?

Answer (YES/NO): NO